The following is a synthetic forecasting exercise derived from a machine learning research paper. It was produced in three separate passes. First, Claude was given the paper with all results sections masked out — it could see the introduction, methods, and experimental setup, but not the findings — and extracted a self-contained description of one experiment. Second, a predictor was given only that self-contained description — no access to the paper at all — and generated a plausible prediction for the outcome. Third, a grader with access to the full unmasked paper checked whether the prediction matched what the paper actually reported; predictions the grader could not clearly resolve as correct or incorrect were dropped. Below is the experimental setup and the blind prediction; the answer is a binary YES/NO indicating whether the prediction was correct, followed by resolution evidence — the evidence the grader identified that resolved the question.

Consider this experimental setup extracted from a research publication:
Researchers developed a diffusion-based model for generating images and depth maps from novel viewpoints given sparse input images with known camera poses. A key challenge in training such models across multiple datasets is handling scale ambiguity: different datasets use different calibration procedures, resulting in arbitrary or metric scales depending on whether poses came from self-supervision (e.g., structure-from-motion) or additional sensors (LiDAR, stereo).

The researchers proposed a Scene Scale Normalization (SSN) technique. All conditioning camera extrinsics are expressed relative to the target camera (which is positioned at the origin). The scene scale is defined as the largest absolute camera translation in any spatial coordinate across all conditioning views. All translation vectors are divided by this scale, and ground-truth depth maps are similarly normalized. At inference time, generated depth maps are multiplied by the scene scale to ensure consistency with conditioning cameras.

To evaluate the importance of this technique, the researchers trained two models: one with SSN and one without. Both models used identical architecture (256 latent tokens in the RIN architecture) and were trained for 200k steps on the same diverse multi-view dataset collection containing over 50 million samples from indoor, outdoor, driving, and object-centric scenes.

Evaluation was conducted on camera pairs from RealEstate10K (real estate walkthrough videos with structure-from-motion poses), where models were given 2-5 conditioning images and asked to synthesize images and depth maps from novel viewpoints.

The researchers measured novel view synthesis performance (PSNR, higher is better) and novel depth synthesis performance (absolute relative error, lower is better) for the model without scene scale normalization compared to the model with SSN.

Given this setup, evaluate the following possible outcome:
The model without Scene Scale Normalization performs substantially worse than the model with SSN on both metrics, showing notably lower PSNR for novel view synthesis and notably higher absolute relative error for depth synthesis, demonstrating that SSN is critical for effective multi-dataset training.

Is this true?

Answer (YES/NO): YES